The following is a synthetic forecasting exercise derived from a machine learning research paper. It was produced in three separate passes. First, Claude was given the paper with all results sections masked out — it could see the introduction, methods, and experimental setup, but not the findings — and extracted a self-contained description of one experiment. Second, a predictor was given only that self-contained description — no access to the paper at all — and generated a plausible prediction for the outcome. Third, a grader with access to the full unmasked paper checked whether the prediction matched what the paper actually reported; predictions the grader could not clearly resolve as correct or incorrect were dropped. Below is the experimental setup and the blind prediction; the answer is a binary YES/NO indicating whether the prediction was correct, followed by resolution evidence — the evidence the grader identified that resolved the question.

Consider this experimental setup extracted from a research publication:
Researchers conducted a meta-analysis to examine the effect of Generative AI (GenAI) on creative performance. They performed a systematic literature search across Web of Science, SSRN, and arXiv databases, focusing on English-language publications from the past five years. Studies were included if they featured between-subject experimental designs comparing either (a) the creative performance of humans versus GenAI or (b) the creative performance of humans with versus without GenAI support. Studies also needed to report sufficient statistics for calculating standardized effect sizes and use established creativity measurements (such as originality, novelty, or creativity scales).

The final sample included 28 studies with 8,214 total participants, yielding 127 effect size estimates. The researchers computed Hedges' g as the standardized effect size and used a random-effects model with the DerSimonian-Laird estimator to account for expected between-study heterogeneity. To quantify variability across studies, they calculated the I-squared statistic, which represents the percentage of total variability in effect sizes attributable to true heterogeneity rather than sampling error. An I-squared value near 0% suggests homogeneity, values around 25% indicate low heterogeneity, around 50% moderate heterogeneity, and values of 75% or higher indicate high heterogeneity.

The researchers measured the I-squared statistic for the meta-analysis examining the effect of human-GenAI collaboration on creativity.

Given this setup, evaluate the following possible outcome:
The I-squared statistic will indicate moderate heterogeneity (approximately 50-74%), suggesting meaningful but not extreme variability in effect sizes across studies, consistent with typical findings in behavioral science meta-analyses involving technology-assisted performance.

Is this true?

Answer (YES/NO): NO